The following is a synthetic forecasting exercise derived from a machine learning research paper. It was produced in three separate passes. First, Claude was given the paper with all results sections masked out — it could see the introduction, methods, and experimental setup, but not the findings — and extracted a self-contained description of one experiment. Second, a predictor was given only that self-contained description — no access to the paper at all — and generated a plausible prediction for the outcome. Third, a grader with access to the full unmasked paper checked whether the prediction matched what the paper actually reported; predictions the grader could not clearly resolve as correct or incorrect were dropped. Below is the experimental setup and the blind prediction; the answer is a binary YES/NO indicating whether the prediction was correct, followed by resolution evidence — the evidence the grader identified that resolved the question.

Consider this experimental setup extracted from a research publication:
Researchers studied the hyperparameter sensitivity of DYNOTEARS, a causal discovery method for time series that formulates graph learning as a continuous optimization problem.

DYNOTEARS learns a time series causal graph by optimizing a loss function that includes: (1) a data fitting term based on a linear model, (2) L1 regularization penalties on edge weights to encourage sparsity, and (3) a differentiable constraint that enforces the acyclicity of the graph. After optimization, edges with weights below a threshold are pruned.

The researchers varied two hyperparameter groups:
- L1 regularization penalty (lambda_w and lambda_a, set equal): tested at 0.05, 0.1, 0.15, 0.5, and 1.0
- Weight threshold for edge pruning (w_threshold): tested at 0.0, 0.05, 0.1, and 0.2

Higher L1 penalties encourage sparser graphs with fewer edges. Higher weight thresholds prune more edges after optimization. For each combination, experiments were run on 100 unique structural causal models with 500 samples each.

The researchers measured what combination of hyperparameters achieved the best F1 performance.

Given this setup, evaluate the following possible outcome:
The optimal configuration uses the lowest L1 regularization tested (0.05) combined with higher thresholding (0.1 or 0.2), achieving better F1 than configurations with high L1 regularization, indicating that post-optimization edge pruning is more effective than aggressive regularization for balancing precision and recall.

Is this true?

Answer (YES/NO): NO